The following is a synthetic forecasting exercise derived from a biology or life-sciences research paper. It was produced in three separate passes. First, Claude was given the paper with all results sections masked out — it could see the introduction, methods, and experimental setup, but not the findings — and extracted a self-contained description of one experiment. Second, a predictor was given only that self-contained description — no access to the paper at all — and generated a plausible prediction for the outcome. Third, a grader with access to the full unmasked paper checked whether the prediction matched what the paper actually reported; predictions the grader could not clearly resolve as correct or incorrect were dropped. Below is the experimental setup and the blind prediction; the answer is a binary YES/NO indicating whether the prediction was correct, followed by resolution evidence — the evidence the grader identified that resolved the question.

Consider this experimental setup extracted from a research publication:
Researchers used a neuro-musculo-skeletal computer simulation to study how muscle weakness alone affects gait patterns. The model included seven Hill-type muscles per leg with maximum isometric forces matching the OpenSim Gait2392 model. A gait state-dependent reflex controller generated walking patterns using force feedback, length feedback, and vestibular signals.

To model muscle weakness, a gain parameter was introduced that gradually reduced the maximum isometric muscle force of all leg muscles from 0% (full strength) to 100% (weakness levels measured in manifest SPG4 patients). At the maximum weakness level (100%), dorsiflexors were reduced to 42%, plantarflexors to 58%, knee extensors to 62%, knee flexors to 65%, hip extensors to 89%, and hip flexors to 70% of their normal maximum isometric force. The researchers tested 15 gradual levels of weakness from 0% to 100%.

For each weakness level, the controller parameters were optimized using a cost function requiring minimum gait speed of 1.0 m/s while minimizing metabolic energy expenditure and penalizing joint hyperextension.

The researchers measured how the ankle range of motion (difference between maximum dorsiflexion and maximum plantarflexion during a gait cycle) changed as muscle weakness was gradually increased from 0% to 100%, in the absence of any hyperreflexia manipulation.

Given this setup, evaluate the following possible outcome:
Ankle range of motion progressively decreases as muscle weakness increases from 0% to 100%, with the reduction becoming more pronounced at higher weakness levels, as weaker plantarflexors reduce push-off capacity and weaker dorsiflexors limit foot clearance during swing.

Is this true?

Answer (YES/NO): NO